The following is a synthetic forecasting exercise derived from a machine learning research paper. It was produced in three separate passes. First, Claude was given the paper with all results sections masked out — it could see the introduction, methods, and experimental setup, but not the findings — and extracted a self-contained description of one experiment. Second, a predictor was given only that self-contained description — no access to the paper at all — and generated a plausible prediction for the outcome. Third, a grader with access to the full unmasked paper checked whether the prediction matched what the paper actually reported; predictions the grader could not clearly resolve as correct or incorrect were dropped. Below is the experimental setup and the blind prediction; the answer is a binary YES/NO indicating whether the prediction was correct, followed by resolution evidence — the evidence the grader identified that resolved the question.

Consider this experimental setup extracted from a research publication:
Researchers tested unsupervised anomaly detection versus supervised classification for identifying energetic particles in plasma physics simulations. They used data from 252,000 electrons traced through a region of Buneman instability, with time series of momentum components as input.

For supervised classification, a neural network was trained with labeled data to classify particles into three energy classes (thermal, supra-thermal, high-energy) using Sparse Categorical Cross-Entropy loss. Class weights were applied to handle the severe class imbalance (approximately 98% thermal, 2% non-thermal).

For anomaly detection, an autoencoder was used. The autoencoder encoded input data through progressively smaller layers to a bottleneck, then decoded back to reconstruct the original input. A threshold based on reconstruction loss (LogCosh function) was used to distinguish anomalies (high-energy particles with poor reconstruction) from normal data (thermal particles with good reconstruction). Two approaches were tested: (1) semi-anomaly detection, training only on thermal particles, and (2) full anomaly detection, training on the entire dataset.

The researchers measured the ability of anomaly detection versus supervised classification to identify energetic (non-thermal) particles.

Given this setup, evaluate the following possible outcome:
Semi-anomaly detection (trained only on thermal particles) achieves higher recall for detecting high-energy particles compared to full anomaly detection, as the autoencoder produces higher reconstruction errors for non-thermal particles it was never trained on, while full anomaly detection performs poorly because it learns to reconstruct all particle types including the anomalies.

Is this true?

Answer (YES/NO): YES